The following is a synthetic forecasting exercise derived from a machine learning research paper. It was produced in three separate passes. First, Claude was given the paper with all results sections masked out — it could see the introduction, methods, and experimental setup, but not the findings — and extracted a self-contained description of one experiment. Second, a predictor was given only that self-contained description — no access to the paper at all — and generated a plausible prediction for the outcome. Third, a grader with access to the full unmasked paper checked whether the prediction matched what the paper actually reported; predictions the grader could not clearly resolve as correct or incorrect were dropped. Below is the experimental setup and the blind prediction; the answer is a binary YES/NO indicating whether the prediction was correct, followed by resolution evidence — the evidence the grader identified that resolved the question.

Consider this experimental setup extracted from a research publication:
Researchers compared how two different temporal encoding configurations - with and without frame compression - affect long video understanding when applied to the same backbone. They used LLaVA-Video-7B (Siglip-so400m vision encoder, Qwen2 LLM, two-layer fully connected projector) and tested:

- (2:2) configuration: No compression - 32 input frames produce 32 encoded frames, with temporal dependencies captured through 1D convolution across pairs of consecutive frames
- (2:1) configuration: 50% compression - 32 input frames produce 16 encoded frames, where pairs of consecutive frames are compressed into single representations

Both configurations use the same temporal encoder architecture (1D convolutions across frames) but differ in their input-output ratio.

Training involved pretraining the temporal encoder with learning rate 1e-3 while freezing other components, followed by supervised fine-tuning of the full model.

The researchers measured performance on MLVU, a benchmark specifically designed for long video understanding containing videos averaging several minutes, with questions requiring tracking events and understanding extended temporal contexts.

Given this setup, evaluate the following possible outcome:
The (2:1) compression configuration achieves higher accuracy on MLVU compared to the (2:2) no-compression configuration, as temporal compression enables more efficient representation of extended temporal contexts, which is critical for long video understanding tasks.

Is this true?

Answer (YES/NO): NO